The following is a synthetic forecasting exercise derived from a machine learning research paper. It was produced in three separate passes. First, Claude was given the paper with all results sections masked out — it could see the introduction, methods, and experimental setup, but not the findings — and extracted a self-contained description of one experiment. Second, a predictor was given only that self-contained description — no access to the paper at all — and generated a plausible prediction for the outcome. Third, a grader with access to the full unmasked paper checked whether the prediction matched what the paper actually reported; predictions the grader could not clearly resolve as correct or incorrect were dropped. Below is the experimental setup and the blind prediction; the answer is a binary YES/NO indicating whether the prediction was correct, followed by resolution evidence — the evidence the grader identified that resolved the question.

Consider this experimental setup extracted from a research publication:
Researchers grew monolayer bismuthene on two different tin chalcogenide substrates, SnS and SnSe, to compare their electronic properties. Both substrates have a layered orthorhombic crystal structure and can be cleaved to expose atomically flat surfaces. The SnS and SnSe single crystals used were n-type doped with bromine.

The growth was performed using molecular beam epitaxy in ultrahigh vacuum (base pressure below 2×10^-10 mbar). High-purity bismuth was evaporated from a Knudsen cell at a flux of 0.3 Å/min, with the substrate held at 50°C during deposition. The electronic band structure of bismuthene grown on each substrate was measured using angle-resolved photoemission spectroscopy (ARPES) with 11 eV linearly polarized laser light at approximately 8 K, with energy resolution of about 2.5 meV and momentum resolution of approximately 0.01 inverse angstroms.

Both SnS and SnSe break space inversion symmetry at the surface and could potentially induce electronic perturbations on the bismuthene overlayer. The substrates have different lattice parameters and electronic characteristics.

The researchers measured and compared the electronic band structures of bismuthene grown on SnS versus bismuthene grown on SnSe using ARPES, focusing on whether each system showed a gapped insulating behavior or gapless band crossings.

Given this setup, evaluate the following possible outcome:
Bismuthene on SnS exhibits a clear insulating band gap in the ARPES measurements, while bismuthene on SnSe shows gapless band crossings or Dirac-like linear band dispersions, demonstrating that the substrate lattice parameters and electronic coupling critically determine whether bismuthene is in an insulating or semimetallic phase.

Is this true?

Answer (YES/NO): NO